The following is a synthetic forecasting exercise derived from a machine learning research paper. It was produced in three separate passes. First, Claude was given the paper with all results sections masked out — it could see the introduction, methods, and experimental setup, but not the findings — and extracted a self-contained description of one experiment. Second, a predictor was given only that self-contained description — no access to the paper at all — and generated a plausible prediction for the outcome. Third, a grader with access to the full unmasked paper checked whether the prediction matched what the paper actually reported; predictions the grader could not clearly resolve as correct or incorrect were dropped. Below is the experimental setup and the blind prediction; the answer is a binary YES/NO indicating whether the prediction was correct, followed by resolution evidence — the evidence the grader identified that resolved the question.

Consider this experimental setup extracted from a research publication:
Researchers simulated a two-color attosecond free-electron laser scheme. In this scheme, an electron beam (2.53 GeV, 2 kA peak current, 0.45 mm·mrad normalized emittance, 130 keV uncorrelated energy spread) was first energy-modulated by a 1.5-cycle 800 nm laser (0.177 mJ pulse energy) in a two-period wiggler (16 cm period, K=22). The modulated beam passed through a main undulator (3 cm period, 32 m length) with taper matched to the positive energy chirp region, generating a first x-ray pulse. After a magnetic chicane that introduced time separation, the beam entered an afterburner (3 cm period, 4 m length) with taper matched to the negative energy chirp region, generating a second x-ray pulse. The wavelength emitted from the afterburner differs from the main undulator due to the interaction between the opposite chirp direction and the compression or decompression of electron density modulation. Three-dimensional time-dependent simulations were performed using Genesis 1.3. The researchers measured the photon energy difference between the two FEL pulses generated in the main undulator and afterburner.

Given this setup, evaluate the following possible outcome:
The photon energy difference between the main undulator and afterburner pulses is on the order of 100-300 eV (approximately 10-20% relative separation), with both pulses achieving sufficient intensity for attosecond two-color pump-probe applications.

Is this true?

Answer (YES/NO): NO